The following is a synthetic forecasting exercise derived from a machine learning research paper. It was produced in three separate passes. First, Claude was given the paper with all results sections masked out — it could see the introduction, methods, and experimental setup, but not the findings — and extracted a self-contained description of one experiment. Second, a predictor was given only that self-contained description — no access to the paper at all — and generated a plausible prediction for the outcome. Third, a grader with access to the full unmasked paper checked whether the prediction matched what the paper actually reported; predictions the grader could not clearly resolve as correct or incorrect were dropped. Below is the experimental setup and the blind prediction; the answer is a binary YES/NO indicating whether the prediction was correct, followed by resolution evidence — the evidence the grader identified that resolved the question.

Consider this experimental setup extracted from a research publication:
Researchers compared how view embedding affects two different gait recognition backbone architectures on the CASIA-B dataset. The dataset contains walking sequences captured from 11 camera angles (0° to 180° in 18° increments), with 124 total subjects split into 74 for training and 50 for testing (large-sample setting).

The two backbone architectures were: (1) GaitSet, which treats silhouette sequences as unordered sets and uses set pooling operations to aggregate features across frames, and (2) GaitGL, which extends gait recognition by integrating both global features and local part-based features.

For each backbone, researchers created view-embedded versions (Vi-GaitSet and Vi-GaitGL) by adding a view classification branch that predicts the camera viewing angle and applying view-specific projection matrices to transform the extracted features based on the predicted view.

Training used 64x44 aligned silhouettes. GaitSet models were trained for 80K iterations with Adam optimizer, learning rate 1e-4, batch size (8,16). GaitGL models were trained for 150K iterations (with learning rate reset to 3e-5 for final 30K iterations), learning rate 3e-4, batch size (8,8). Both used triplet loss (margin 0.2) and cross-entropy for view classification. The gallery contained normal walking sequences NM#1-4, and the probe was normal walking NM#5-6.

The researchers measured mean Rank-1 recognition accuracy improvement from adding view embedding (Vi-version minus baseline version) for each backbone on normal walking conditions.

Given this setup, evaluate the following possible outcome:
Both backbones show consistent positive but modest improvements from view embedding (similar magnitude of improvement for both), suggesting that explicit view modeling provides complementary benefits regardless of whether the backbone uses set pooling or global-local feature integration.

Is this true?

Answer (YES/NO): NO